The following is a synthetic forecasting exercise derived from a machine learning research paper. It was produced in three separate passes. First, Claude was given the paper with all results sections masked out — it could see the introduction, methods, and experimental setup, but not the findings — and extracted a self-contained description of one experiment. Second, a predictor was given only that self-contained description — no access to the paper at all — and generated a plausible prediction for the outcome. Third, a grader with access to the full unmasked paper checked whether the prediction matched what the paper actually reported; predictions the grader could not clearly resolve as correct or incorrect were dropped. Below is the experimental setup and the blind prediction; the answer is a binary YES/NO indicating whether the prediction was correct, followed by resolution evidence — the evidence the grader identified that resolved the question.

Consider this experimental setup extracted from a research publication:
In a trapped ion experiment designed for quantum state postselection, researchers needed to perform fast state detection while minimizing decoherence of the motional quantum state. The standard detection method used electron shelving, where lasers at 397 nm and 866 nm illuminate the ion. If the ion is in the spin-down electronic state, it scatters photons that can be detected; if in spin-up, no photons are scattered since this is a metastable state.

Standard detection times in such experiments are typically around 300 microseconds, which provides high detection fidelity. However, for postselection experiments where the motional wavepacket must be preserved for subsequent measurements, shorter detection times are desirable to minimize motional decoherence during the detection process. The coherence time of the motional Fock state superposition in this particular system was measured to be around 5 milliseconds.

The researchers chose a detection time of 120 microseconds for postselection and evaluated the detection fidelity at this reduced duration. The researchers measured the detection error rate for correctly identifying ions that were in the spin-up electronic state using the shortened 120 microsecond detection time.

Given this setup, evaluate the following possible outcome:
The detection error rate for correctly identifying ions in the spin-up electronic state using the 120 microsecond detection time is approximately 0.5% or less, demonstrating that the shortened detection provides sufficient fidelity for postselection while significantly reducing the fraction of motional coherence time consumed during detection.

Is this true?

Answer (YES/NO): NO